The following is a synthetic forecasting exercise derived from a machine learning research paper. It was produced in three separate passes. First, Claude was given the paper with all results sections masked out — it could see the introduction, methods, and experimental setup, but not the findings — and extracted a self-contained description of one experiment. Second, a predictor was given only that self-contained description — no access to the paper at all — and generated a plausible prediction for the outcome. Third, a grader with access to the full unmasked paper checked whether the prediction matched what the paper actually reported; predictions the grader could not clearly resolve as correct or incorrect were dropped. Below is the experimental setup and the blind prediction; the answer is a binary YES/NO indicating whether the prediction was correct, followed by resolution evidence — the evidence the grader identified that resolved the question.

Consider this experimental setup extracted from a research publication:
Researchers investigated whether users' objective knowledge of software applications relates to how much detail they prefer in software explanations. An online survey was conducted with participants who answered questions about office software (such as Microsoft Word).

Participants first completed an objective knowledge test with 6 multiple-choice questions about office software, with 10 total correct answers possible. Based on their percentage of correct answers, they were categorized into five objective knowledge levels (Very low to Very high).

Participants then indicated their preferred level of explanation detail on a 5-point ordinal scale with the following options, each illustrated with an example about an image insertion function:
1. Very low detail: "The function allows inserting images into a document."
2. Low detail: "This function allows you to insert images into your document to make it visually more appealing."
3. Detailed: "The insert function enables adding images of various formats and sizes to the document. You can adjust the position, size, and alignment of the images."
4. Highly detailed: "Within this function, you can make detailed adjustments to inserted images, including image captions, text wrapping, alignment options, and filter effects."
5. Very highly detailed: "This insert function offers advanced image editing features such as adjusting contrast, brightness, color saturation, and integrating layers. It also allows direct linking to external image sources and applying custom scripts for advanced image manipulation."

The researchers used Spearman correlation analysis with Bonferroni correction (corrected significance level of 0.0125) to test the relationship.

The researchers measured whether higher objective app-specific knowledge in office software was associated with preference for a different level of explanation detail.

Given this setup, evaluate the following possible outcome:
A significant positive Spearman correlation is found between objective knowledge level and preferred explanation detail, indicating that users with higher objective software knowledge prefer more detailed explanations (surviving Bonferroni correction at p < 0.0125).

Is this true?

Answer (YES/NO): NO